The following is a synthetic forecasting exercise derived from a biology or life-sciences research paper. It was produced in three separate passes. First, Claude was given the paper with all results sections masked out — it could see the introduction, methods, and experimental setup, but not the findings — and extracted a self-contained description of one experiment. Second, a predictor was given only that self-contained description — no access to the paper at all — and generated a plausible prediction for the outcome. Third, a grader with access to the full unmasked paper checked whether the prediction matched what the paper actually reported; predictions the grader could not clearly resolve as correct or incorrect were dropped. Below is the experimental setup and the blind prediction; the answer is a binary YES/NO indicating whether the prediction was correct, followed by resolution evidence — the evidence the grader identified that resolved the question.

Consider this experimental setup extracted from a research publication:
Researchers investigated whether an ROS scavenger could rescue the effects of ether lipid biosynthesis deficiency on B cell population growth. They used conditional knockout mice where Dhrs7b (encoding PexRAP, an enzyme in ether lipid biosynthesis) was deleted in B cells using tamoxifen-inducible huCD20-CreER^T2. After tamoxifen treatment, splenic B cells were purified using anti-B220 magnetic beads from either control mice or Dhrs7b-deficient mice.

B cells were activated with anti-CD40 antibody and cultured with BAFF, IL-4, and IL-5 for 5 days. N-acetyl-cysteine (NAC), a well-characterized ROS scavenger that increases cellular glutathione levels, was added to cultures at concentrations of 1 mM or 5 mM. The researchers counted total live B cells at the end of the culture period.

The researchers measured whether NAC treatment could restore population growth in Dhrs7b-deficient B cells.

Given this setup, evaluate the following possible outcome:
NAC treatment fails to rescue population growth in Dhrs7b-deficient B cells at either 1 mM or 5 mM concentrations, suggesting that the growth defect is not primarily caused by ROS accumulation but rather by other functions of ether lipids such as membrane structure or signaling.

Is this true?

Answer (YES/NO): NO